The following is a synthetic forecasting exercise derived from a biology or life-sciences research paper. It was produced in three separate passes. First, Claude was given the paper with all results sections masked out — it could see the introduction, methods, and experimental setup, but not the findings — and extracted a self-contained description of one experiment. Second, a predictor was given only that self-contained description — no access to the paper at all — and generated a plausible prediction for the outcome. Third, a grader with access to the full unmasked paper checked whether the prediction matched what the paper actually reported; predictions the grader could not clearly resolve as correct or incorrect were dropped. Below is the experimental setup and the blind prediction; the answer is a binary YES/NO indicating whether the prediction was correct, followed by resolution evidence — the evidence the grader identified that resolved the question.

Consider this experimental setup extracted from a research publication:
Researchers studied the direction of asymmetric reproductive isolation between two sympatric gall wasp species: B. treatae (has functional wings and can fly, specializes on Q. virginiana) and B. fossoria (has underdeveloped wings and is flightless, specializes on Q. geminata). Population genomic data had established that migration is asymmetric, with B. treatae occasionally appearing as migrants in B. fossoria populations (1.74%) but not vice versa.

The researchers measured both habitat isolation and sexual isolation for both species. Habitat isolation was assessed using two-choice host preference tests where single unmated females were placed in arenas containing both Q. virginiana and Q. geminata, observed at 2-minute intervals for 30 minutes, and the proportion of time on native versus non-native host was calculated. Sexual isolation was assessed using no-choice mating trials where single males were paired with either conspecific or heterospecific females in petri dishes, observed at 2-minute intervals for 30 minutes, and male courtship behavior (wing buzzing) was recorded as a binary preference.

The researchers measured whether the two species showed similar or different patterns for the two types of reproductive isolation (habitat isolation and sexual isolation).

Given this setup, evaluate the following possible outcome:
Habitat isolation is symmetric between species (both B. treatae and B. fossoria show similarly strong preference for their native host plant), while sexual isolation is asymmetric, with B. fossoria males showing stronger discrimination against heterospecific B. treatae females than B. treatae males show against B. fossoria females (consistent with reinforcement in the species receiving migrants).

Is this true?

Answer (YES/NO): NO